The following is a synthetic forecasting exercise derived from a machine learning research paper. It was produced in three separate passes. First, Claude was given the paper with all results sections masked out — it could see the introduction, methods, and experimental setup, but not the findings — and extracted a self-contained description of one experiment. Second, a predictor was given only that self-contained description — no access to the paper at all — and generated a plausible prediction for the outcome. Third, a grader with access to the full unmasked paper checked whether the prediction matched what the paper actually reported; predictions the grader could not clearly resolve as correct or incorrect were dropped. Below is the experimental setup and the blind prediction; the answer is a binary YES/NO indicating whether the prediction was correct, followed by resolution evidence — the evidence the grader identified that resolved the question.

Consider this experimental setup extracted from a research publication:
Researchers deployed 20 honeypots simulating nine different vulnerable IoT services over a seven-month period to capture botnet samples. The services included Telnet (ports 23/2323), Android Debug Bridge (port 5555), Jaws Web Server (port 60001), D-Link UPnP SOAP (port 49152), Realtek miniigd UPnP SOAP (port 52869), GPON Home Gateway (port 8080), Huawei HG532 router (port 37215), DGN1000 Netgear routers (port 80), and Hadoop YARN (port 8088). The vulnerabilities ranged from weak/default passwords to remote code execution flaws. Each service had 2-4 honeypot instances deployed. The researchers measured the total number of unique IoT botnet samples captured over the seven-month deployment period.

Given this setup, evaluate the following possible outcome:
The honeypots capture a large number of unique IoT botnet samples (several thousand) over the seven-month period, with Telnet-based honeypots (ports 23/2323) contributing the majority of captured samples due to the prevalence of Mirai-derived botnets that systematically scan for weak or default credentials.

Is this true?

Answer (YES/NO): YES